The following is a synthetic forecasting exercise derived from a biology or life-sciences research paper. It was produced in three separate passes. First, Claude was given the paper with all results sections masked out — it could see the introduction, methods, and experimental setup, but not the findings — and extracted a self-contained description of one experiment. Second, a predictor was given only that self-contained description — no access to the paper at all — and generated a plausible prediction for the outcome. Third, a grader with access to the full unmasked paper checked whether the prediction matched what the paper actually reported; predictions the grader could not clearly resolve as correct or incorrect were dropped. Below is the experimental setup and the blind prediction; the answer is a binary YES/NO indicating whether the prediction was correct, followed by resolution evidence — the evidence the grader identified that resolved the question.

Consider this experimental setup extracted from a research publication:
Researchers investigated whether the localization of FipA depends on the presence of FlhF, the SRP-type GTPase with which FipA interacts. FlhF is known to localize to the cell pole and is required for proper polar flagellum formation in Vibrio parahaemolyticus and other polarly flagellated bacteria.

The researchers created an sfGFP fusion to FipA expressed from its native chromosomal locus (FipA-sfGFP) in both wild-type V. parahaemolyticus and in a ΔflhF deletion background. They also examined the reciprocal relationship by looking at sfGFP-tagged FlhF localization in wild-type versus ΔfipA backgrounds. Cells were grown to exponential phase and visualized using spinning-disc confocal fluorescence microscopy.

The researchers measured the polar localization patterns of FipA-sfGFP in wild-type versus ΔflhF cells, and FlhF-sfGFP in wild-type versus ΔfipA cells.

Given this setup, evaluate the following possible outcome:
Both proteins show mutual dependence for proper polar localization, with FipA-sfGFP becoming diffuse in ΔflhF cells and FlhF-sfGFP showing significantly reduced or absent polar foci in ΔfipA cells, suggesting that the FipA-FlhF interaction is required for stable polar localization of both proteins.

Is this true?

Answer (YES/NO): YES